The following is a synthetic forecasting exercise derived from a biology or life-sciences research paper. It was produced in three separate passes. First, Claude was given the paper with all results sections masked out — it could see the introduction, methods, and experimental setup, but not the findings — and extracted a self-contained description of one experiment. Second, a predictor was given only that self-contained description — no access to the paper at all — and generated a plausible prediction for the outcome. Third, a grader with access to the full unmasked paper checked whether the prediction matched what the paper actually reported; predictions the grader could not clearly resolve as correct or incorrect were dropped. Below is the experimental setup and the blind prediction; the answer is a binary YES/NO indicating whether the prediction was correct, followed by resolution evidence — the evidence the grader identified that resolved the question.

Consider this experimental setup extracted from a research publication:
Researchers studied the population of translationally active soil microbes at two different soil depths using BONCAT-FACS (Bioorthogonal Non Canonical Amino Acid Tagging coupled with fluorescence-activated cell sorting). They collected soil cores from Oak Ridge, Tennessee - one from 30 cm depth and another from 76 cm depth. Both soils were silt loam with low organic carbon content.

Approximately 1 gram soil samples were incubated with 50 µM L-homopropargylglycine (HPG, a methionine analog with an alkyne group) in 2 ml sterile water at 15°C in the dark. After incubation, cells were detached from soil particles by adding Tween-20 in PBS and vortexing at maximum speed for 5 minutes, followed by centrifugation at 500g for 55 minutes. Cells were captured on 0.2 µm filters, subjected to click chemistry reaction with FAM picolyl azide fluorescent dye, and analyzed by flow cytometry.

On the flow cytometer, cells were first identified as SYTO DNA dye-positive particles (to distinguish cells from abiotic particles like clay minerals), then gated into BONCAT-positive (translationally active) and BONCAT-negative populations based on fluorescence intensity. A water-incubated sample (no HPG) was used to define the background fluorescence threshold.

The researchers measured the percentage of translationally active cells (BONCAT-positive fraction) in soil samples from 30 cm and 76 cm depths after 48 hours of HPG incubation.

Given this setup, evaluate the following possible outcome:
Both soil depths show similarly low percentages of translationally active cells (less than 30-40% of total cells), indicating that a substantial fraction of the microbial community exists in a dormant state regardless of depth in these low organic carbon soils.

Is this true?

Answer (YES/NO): NO